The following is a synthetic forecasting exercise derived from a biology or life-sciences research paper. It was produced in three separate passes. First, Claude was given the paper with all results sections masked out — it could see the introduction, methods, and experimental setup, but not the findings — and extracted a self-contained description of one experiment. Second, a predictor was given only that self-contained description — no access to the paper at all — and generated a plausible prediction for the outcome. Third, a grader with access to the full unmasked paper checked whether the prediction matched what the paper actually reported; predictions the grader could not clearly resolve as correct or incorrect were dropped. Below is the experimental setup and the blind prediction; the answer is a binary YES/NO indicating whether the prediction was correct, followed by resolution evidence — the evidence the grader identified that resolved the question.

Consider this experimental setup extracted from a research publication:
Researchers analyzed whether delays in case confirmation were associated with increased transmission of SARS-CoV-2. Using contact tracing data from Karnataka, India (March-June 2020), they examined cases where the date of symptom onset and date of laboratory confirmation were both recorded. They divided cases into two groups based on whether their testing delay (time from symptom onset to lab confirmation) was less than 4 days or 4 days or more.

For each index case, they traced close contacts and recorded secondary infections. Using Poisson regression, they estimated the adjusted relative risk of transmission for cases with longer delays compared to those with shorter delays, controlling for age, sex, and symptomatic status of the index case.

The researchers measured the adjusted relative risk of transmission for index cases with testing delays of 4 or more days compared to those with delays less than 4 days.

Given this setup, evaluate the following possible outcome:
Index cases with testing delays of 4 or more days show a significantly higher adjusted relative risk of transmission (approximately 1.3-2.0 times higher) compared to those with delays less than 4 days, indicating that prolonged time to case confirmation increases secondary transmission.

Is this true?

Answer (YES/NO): NO